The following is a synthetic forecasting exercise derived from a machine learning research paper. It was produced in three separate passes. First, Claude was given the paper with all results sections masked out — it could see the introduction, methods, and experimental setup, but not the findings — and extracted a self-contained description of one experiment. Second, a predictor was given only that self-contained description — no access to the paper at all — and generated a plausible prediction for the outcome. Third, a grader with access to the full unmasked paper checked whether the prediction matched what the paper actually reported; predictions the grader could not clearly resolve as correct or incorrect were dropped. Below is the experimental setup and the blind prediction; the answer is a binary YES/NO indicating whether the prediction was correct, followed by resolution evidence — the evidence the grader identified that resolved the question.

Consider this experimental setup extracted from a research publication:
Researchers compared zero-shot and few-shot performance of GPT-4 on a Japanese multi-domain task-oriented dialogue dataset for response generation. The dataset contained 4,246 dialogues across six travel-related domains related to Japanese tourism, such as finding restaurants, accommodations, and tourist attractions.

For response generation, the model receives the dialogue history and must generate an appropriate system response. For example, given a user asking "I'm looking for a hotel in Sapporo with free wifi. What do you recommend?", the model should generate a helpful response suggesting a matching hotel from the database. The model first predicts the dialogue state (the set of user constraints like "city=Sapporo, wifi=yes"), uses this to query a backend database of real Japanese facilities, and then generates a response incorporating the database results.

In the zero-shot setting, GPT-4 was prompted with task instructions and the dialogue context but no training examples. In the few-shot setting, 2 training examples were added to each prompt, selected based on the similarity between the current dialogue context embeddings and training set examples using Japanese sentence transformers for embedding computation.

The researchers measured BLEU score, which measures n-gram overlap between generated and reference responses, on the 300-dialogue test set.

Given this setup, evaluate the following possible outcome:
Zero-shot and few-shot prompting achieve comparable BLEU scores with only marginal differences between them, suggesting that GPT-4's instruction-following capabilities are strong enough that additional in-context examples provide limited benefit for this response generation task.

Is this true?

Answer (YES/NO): NO